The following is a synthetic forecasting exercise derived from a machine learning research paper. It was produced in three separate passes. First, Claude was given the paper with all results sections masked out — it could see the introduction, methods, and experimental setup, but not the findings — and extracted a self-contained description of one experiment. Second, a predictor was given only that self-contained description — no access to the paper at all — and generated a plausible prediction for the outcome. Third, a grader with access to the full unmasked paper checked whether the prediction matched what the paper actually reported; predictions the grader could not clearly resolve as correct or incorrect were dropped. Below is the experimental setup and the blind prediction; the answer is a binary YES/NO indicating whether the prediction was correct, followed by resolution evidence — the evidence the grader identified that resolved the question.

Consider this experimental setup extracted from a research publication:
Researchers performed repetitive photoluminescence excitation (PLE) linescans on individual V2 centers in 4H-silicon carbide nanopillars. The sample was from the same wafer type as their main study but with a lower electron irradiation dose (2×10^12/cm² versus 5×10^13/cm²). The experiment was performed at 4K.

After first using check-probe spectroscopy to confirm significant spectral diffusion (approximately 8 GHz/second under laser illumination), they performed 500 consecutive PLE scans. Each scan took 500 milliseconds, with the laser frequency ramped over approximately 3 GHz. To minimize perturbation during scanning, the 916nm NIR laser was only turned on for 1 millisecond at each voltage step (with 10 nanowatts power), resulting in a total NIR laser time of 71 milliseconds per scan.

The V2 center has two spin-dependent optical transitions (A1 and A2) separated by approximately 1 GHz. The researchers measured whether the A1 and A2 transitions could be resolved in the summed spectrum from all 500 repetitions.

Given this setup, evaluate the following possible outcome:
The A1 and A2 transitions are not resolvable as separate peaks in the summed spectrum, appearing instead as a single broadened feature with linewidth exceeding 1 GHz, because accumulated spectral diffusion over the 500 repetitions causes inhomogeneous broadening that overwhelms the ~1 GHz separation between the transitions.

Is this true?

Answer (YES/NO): NO